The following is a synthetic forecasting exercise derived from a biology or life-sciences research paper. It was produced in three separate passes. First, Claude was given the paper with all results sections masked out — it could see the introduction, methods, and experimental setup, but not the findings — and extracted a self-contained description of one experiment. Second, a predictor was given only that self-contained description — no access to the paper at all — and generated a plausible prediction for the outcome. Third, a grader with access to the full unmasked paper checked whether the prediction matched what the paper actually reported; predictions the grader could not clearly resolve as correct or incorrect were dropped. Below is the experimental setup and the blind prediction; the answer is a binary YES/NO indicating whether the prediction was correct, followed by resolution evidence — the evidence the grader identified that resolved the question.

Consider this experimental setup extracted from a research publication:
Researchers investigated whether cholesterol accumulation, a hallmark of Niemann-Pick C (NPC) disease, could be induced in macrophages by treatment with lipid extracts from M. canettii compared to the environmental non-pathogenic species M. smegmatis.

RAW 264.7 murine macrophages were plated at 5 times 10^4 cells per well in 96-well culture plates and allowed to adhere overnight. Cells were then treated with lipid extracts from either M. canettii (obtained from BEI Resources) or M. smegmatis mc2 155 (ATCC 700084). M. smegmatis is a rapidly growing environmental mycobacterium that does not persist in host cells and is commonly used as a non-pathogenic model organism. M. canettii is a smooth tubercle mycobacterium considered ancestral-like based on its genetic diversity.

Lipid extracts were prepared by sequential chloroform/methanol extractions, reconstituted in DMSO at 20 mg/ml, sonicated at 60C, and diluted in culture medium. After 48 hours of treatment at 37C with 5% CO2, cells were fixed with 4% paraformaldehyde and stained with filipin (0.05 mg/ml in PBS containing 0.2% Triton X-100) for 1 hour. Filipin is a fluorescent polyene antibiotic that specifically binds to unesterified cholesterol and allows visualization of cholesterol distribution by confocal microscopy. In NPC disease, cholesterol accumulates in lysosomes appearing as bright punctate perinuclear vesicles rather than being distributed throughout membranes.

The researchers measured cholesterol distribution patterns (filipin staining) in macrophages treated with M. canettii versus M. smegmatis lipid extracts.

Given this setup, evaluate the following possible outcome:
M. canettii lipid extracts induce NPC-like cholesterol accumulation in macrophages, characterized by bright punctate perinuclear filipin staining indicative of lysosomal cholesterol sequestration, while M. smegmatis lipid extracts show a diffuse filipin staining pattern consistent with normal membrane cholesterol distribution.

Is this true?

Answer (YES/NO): NO